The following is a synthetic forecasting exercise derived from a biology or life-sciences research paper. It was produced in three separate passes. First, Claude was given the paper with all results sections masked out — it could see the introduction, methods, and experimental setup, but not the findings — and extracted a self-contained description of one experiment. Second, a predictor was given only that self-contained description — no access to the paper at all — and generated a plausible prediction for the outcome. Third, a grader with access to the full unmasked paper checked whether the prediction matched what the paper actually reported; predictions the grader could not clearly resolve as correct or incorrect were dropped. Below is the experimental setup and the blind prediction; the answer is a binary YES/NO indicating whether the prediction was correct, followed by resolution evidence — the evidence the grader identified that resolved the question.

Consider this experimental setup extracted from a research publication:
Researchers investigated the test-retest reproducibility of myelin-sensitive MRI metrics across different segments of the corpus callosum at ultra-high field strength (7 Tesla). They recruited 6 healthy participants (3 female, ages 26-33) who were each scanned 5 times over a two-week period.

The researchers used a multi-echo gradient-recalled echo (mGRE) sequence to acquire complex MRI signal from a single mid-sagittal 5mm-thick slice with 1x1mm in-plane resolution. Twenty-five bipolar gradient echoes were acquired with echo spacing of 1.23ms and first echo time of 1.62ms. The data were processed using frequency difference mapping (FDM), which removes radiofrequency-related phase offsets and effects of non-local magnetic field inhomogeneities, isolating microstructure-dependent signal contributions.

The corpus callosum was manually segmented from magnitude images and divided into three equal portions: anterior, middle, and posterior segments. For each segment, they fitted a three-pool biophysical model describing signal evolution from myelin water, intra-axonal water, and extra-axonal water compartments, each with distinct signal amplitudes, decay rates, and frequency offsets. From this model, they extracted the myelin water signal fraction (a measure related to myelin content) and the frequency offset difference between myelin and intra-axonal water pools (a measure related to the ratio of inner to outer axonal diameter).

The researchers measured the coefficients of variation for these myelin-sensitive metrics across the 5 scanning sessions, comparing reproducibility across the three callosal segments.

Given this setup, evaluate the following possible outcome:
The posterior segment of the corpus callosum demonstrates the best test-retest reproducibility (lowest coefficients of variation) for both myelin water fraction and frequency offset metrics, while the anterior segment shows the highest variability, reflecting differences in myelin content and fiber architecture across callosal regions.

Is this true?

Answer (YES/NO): NO